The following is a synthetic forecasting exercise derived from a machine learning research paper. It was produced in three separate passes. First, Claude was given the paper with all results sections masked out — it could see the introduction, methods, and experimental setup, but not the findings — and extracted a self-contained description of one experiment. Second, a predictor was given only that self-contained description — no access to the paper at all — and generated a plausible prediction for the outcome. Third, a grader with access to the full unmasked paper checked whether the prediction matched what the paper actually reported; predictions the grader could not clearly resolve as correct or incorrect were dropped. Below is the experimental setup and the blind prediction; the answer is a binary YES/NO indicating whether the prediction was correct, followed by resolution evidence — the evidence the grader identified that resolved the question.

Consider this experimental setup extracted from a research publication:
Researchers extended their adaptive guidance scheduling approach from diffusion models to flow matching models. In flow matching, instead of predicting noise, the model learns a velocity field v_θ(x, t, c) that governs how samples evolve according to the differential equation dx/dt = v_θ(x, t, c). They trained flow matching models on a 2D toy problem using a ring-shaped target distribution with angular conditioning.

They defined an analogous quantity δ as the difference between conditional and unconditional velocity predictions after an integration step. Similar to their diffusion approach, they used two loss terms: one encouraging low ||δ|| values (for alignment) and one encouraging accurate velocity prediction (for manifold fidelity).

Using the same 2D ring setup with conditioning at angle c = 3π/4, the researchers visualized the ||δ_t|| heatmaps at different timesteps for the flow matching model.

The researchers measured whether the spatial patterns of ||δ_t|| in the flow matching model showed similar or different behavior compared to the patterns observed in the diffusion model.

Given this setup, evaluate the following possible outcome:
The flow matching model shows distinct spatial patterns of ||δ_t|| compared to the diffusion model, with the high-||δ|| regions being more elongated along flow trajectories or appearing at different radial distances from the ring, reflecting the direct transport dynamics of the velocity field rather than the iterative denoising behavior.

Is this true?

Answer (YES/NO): NO